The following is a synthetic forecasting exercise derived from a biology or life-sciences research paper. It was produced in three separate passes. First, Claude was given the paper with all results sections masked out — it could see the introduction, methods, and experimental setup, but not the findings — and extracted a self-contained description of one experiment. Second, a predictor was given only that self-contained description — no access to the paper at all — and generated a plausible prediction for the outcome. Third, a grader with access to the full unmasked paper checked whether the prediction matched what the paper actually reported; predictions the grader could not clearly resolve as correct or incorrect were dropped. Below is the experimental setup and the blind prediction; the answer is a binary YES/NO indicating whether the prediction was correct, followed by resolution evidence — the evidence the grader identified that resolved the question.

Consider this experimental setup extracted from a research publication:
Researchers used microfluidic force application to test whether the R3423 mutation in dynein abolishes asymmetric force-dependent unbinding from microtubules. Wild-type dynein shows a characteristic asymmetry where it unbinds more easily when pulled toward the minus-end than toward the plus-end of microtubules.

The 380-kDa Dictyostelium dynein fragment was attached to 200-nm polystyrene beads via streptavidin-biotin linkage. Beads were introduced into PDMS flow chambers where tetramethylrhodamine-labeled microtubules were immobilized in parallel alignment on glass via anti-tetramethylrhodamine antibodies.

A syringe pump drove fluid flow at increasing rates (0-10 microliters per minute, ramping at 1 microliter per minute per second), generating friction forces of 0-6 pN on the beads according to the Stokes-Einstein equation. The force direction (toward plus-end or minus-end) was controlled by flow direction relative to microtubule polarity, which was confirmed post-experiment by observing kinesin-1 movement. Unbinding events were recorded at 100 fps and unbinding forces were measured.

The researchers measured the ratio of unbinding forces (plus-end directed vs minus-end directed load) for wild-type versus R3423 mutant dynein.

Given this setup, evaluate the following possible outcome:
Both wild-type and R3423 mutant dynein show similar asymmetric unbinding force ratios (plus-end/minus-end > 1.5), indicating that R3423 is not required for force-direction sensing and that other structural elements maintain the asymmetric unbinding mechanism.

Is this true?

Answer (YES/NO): NO